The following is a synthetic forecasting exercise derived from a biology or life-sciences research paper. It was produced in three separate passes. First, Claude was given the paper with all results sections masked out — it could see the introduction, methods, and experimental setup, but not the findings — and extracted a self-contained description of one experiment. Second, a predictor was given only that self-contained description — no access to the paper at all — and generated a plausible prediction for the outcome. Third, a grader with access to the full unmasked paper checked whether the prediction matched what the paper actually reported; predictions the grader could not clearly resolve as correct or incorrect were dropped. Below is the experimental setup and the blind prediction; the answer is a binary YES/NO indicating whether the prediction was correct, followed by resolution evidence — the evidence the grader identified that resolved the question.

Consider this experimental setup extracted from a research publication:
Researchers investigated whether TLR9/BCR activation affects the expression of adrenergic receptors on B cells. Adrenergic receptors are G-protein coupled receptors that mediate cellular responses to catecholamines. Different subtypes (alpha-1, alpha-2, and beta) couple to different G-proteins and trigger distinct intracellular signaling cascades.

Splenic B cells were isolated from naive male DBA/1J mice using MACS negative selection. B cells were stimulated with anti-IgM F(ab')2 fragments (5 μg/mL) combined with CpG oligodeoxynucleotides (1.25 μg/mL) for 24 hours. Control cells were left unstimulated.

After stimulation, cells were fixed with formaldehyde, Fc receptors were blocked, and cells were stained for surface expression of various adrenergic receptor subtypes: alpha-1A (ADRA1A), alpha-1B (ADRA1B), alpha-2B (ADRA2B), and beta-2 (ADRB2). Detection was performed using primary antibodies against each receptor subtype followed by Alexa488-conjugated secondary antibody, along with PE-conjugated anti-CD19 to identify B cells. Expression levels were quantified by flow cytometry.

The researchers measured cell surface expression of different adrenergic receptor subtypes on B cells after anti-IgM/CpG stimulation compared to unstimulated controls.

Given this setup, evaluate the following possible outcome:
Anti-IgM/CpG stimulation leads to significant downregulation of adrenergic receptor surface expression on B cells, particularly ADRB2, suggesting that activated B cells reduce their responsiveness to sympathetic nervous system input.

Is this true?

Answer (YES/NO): NO